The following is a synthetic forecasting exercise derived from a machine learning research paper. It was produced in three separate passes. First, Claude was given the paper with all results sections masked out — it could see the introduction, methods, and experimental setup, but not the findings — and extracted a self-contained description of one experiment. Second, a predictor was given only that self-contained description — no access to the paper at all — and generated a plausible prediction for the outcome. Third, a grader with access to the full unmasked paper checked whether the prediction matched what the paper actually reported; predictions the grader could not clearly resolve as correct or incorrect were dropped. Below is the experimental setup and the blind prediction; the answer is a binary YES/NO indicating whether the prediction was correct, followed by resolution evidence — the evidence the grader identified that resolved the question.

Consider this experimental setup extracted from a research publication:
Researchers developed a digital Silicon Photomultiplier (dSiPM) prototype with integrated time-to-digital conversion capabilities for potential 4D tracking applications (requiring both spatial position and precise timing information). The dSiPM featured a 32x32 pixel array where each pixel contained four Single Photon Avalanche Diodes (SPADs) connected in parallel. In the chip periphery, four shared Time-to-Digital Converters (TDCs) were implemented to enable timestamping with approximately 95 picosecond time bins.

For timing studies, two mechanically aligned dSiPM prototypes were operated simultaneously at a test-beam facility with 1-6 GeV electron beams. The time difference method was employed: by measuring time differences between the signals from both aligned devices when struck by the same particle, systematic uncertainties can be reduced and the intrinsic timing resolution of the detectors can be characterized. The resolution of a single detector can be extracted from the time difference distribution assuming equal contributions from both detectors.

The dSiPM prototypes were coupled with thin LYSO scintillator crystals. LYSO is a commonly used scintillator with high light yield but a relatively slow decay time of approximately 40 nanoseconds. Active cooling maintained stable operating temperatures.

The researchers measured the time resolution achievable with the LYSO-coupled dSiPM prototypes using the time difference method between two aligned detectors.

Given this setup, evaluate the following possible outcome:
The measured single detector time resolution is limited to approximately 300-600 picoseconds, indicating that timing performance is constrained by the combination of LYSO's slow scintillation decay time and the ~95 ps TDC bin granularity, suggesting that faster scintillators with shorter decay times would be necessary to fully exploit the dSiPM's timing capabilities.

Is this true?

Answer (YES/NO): NO